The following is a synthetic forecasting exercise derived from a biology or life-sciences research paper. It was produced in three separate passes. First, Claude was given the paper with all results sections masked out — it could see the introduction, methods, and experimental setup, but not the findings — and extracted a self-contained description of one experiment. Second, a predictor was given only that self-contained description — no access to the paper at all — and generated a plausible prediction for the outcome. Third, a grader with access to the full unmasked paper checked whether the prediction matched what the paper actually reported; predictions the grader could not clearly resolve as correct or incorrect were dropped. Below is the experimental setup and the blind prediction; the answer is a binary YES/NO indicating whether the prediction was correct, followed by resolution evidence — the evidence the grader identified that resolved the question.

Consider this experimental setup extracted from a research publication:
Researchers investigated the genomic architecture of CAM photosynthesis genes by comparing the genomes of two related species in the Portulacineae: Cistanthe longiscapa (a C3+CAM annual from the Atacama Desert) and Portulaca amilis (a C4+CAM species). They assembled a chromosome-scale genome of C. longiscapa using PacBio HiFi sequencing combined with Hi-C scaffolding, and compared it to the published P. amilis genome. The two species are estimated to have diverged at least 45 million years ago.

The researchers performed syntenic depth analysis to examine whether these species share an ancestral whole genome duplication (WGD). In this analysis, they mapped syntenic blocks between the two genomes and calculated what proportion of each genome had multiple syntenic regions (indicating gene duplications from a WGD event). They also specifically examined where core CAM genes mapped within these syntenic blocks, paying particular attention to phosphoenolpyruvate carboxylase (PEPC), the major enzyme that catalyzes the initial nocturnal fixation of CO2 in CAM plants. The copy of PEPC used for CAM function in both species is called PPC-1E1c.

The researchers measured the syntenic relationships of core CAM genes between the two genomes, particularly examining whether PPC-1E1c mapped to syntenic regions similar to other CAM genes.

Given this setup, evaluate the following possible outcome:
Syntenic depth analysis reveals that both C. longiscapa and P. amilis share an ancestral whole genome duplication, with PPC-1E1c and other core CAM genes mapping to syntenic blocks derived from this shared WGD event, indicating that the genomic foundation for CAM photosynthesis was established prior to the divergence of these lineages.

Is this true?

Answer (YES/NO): NO